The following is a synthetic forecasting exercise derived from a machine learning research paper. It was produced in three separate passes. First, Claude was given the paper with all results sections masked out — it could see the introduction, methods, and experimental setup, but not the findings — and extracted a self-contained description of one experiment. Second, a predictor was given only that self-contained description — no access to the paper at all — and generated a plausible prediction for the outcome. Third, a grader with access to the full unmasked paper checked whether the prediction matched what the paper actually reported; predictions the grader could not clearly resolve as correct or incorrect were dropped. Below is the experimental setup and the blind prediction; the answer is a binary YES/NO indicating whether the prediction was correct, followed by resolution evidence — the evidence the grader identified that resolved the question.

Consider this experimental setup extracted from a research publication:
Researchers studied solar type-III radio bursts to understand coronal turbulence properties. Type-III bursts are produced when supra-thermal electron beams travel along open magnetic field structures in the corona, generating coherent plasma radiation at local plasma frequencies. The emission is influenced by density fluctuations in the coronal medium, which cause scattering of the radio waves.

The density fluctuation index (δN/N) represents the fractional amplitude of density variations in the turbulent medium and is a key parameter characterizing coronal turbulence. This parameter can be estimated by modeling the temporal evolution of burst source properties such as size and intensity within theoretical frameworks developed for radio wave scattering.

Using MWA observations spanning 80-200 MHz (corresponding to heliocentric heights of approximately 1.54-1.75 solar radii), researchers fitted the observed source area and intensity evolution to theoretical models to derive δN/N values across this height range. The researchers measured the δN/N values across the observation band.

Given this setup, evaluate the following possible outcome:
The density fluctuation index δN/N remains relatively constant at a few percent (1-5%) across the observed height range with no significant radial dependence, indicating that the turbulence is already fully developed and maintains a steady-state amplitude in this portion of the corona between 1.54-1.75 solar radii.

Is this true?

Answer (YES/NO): NO